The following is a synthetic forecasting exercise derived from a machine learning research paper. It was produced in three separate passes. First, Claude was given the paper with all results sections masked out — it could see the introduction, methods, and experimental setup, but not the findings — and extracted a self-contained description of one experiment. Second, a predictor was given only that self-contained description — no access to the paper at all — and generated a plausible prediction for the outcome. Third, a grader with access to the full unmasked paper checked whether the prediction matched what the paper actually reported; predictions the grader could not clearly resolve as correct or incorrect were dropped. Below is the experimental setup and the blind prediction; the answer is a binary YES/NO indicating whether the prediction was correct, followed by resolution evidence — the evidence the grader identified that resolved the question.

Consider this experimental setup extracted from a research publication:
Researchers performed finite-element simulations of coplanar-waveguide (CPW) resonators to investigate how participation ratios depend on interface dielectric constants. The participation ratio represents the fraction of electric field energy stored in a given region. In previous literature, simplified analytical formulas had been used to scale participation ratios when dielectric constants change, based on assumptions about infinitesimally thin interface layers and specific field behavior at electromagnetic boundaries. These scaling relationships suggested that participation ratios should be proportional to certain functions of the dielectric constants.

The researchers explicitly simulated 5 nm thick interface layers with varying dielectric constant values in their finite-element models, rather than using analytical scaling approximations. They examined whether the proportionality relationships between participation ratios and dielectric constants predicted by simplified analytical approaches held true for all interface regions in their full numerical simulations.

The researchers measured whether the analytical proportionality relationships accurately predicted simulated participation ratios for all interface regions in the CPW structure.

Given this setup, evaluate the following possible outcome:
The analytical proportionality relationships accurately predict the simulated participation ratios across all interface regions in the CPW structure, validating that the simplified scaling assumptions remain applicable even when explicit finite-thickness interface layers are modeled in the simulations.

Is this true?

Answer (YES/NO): NO